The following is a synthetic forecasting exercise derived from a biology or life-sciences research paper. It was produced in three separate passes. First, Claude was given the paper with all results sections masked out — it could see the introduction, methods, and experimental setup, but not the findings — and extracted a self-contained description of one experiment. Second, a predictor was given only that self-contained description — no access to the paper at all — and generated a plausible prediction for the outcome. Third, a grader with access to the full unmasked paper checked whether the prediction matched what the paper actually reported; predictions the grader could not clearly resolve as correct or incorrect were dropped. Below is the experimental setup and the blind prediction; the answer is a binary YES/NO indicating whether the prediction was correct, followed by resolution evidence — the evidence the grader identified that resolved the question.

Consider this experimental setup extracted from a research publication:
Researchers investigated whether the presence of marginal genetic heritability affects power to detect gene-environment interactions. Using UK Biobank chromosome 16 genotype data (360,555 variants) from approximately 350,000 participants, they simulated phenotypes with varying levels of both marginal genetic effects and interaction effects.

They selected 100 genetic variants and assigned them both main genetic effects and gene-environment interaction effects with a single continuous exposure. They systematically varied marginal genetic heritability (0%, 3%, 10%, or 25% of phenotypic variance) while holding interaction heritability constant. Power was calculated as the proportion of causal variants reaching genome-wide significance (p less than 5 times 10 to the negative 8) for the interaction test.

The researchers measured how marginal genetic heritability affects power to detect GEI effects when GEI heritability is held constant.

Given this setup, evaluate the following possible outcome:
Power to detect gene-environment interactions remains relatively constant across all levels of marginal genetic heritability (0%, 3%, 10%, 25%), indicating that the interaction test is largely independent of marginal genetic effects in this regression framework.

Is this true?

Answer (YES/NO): NO